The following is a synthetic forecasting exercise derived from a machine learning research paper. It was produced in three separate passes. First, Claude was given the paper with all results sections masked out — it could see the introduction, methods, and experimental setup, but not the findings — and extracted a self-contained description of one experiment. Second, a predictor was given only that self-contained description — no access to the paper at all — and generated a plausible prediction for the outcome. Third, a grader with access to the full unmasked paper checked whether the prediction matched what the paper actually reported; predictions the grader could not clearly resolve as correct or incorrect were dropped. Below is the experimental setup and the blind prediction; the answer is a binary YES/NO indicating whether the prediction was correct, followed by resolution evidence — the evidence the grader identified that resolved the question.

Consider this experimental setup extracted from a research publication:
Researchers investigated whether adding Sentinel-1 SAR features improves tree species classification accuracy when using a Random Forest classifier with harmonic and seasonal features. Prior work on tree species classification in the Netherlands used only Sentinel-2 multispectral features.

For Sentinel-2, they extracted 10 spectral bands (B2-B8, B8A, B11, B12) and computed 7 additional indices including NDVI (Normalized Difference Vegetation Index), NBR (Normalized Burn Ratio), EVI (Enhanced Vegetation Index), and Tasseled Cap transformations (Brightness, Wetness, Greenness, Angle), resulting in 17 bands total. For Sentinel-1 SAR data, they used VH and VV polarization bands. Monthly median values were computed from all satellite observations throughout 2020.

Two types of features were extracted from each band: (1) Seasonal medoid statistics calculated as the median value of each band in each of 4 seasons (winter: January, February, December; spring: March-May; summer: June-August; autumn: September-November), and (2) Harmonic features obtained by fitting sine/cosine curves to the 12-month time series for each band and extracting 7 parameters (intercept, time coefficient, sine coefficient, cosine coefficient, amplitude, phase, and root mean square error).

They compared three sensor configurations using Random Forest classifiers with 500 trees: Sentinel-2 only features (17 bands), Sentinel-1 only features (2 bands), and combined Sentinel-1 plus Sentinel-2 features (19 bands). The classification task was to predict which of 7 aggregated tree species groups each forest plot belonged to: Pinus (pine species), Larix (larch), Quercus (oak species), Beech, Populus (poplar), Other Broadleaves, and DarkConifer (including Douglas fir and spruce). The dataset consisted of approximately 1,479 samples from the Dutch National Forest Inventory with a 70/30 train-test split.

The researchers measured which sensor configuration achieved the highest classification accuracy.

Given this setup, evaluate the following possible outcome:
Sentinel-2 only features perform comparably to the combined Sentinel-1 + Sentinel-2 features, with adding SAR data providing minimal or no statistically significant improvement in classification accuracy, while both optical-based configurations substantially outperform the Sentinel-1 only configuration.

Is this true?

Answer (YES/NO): YES